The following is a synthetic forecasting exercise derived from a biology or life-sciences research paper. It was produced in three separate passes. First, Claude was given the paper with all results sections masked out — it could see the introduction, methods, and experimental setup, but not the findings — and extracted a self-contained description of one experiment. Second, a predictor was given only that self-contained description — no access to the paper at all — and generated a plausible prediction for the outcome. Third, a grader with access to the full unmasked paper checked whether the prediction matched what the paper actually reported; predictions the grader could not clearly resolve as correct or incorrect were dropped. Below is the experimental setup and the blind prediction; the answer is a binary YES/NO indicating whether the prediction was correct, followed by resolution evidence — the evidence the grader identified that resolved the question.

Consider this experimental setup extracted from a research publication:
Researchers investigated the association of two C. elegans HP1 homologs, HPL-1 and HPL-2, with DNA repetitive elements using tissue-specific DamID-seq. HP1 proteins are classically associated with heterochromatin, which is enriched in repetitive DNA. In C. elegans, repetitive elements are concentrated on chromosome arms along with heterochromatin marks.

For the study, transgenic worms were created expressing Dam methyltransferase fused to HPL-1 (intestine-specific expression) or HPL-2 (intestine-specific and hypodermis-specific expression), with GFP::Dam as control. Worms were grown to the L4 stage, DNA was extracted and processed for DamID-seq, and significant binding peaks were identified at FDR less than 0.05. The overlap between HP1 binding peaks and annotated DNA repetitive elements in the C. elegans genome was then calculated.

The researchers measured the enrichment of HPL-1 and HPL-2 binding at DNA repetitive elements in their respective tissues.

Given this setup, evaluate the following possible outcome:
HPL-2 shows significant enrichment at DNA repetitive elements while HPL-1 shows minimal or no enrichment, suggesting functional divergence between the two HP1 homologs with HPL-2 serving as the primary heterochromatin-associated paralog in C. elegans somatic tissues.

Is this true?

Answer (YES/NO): YES